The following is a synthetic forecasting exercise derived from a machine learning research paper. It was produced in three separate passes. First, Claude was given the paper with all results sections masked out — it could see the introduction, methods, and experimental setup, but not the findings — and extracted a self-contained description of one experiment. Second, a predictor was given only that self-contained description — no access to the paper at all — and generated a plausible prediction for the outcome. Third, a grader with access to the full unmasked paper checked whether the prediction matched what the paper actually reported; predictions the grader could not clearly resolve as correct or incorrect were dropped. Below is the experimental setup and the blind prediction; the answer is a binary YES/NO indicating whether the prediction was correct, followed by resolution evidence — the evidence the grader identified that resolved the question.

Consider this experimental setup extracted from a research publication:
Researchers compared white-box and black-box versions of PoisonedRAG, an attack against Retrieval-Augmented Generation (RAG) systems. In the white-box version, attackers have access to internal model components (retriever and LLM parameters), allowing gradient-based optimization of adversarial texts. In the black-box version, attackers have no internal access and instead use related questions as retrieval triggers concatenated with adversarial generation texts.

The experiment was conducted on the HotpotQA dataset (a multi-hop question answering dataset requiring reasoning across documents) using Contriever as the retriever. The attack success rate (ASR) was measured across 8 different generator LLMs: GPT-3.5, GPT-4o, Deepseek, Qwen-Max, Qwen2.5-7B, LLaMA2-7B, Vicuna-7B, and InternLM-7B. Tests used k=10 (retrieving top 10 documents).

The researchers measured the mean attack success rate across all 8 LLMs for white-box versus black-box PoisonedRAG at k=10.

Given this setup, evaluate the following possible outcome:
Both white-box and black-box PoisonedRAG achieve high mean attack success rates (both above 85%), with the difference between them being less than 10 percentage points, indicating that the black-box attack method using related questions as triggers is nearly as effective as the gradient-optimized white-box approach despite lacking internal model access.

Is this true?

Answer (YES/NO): YES